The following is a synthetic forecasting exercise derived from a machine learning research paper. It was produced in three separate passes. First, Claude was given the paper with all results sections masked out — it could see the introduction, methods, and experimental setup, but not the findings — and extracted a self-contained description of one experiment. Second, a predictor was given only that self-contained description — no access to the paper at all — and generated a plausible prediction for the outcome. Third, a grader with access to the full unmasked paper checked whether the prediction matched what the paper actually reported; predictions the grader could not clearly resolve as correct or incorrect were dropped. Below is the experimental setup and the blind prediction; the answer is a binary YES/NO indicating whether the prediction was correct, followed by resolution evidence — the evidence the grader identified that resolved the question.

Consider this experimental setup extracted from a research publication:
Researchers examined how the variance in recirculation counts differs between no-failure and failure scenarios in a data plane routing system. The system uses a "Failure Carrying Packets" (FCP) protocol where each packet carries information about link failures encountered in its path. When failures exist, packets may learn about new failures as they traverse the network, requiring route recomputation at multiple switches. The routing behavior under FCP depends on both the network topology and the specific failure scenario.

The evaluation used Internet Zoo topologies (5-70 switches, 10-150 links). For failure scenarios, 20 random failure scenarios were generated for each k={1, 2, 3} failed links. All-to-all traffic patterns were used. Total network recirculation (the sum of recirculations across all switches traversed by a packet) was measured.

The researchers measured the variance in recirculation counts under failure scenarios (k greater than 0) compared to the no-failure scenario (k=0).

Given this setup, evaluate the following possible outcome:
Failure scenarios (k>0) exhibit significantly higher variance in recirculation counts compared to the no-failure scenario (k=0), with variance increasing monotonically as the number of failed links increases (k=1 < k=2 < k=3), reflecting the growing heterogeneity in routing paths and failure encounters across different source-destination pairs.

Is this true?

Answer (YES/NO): NO